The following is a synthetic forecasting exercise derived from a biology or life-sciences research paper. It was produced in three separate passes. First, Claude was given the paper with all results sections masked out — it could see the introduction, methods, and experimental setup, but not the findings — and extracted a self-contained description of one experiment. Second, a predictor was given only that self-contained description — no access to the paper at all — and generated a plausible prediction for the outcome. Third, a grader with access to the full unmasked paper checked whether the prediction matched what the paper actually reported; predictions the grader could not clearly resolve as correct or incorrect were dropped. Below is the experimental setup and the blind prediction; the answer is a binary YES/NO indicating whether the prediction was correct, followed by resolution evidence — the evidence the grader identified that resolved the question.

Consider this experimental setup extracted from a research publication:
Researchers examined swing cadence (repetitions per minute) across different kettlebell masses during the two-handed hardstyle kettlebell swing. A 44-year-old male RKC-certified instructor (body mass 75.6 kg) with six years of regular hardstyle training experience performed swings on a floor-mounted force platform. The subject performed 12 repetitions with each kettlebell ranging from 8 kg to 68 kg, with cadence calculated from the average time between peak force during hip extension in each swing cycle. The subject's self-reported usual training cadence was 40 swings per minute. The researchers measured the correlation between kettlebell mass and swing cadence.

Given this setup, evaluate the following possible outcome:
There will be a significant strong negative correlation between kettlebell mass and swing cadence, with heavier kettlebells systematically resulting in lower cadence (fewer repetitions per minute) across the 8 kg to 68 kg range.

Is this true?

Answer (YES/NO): NO